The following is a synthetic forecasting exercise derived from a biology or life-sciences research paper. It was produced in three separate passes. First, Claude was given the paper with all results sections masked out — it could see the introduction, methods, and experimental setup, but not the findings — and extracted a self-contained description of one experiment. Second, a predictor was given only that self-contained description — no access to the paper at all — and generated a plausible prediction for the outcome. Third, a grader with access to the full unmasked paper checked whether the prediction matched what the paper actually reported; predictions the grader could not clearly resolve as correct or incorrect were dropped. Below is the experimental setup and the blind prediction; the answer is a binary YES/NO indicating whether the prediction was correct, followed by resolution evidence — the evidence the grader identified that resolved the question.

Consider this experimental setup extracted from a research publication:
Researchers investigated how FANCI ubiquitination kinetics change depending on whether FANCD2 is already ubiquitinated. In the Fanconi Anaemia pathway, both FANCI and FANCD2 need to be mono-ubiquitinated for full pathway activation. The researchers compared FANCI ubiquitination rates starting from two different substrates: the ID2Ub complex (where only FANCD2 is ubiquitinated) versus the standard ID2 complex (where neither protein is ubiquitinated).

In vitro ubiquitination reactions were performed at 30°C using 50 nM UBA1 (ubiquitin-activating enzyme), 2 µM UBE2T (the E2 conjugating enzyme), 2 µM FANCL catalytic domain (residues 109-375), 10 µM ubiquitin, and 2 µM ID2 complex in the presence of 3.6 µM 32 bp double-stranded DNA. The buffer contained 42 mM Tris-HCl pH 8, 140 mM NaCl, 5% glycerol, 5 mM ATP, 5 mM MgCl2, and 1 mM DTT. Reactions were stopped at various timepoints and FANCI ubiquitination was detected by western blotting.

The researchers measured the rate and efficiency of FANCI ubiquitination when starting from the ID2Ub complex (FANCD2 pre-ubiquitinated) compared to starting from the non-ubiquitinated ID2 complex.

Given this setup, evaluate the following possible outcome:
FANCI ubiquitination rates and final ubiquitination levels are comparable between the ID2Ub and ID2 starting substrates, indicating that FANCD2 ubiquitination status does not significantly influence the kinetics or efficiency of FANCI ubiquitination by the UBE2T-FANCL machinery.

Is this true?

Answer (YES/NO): NO